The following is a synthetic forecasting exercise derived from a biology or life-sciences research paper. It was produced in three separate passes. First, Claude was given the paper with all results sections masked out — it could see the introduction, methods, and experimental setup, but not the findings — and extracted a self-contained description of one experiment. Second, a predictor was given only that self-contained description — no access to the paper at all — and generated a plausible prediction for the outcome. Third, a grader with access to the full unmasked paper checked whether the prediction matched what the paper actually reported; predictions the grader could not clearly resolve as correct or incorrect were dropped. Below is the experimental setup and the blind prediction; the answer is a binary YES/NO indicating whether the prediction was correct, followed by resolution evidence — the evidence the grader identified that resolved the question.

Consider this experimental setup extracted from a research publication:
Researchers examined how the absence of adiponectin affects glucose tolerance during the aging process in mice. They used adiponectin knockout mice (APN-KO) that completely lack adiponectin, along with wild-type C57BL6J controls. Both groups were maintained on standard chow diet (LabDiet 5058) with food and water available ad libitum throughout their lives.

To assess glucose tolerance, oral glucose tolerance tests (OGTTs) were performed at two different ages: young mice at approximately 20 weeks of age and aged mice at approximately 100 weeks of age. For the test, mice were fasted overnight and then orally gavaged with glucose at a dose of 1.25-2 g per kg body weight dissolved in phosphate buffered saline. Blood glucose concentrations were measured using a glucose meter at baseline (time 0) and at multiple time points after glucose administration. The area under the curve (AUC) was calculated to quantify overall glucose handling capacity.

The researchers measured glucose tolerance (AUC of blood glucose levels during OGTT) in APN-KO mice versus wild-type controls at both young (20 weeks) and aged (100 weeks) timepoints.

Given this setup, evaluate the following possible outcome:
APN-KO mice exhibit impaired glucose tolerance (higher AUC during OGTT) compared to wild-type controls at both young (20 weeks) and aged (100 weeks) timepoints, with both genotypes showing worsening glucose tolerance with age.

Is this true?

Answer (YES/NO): NO